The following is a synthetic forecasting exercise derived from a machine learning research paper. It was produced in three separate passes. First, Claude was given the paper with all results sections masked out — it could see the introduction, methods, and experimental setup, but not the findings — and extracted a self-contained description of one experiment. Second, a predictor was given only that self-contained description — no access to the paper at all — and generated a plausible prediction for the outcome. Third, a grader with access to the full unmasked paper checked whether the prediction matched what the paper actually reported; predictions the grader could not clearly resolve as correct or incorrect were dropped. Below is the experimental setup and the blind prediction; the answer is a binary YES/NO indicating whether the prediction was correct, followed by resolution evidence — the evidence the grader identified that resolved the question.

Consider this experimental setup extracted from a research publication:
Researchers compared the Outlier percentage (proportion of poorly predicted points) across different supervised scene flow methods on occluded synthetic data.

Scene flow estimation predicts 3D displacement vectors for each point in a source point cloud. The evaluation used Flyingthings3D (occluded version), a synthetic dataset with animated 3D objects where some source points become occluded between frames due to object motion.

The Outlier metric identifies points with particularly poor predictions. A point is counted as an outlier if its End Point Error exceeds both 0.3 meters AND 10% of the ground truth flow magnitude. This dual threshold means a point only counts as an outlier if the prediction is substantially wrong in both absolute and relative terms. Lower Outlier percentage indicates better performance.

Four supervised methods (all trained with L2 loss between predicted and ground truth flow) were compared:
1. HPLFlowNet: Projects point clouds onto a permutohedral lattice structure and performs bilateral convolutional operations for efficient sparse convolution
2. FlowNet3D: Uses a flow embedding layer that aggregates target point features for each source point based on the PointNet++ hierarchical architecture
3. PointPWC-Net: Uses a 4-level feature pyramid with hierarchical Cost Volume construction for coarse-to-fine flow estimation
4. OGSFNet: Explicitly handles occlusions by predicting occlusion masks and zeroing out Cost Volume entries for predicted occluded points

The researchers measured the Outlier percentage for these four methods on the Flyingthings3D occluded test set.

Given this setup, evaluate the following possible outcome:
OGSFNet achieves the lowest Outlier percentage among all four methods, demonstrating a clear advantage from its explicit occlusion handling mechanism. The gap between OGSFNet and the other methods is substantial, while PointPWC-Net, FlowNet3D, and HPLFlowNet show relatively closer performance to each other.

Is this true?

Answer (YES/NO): NO